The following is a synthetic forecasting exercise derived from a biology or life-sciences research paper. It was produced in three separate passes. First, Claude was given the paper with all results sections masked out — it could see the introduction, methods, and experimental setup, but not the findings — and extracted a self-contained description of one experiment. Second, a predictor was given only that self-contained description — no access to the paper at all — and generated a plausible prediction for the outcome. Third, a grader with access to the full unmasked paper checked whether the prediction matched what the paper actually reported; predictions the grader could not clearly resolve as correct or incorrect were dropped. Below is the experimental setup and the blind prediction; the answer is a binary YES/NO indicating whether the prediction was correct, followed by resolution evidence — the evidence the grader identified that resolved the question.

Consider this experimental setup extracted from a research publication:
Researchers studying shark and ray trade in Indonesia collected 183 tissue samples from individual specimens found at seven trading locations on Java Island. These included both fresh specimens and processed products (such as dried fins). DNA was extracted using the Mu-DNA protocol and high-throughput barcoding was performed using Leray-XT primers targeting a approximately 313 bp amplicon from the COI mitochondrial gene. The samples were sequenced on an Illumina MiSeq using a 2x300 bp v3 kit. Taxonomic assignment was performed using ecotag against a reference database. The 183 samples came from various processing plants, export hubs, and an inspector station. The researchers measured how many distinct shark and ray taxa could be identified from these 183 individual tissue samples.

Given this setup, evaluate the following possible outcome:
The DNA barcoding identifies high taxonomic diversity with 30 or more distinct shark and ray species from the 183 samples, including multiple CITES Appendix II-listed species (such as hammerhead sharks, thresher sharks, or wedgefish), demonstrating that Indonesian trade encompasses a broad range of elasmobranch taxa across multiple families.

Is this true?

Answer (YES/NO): YES